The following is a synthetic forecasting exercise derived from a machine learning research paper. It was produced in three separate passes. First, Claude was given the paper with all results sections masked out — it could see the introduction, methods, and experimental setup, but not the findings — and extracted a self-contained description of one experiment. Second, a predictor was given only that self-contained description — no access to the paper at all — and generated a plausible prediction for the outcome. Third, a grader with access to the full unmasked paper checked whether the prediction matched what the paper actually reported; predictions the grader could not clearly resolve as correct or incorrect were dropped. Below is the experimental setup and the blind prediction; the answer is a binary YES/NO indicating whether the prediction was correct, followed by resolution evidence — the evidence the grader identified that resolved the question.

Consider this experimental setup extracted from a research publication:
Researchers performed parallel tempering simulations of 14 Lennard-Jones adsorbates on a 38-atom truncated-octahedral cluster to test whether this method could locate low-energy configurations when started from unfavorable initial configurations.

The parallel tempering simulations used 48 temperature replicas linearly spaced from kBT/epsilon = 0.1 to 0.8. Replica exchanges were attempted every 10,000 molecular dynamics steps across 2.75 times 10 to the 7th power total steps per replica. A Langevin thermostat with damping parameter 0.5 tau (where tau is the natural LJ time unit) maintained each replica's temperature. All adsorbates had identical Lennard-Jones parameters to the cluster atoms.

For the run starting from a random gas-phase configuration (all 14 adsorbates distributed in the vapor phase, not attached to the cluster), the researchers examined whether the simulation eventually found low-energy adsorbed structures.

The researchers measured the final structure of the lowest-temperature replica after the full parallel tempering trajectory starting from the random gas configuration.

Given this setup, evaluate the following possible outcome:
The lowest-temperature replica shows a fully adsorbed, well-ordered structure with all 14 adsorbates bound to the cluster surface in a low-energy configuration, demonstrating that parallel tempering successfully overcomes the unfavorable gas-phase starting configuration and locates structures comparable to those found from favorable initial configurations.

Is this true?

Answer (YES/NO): NO